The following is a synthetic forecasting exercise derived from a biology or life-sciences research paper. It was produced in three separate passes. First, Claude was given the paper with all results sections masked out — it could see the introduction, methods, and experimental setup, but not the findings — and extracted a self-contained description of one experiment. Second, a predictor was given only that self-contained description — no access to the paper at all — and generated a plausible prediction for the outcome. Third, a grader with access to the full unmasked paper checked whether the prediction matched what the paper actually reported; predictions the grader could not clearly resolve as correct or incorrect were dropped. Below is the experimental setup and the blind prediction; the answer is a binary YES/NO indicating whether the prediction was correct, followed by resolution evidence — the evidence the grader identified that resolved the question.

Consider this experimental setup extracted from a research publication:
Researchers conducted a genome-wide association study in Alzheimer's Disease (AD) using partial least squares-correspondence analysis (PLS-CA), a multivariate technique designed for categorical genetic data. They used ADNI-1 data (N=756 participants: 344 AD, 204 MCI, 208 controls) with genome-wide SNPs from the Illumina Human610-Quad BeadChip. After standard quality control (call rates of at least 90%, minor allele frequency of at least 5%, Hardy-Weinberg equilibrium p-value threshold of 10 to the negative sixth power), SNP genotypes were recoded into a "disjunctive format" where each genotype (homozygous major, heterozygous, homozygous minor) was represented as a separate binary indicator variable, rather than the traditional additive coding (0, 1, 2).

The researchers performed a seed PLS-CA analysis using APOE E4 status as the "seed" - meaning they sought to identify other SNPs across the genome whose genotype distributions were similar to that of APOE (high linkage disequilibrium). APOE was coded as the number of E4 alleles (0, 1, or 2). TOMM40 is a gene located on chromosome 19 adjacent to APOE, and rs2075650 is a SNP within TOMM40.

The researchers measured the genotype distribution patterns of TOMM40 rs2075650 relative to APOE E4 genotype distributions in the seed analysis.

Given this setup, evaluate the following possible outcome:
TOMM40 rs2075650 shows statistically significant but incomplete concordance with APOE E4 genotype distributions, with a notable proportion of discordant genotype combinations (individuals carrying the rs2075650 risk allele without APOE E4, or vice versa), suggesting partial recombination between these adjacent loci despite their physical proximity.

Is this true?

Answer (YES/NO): NO